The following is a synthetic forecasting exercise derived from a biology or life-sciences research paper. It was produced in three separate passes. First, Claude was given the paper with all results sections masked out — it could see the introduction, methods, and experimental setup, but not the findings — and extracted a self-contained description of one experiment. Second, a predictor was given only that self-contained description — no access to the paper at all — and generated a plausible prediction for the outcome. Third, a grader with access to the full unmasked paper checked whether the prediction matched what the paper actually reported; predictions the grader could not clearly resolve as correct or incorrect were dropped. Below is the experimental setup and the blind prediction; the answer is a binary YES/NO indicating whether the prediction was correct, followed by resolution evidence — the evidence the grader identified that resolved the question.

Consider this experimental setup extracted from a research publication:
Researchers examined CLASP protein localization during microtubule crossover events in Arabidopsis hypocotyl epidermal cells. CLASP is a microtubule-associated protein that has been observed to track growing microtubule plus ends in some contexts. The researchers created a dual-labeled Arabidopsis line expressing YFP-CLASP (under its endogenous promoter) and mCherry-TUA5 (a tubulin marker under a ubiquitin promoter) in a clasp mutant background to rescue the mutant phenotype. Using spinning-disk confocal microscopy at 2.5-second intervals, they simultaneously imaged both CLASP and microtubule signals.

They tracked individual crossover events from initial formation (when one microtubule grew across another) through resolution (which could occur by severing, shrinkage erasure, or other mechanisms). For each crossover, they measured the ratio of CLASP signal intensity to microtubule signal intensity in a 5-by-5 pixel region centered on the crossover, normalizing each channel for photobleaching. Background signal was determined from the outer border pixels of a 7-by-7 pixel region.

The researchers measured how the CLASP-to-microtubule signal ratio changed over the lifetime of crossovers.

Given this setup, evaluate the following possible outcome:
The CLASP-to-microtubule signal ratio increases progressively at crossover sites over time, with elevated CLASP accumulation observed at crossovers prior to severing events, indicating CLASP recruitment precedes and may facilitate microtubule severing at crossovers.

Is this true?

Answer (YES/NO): NO